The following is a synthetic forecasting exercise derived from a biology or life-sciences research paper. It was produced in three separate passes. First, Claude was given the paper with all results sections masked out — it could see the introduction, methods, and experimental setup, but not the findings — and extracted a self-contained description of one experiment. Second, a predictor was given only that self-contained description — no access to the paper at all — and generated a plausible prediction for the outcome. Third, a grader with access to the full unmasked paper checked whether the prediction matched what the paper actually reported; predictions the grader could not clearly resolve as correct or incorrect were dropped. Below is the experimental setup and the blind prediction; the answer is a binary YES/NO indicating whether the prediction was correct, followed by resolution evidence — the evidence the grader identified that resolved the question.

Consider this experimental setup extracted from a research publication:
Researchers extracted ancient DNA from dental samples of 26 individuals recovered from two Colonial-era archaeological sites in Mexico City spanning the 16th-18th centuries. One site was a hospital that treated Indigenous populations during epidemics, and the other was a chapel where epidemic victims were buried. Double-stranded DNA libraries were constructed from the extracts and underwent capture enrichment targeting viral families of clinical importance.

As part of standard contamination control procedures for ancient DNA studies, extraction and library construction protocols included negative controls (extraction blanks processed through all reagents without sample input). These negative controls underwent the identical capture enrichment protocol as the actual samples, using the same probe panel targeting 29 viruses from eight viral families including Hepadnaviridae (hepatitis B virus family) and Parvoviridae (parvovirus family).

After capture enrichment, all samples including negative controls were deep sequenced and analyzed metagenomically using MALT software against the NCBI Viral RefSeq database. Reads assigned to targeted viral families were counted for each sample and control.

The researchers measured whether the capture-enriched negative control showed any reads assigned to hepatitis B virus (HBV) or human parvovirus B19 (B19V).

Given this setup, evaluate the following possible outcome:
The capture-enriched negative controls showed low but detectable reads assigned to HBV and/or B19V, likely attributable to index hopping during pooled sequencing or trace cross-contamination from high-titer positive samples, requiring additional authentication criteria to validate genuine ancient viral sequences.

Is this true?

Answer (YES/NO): YES